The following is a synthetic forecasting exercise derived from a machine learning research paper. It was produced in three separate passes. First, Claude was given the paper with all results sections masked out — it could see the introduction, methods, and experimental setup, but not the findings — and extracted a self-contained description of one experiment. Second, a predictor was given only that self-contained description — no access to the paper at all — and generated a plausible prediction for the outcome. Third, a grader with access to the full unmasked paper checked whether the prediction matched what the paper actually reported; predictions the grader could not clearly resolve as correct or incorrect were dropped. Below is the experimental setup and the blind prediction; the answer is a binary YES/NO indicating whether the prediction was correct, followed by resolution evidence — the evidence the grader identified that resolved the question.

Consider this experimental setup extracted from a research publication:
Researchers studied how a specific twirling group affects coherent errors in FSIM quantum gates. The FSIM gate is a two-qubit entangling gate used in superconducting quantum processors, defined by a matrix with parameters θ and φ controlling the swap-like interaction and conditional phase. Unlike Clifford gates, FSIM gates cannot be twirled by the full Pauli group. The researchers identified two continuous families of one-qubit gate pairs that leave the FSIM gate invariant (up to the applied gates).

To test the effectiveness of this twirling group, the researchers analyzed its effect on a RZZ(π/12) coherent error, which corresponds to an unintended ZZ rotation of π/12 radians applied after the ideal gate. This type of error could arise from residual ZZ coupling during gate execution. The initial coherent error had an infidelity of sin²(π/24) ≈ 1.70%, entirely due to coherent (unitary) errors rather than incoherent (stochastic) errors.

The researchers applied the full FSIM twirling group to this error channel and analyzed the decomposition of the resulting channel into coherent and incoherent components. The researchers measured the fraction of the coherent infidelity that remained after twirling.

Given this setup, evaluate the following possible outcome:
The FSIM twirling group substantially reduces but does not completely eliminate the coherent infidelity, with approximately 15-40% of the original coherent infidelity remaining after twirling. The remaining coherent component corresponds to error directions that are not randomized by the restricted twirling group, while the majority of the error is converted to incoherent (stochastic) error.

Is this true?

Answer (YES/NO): NO